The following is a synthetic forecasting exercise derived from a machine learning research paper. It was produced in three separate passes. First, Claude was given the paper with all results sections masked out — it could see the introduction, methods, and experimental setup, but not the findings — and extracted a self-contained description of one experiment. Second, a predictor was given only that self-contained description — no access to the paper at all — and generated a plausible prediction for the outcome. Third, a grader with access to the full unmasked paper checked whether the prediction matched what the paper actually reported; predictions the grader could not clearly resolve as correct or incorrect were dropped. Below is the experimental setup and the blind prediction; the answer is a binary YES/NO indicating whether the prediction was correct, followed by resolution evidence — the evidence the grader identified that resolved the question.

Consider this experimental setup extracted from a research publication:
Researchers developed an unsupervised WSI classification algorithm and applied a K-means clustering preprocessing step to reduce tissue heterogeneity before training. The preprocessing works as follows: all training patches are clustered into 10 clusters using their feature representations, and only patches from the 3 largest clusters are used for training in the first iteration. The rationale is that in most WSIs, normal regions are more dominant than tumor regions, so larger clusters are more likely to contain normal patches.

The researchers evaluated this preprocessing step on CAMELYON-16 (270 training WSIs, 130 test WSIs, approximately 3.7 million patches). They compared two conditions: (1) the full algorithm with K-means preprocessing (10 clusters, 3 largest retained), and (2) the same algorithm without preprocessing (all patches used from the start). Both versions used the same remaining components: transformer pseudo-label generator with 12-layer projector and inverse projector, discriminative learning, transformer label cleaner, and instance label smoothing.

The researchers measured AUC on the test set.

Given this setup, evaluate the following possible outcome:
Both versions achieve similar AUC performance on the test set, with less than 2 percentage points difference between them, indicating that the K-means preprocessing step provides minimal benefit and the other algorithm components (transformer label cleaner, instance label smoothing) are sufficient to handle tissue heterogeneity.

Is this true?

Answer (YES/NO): NO